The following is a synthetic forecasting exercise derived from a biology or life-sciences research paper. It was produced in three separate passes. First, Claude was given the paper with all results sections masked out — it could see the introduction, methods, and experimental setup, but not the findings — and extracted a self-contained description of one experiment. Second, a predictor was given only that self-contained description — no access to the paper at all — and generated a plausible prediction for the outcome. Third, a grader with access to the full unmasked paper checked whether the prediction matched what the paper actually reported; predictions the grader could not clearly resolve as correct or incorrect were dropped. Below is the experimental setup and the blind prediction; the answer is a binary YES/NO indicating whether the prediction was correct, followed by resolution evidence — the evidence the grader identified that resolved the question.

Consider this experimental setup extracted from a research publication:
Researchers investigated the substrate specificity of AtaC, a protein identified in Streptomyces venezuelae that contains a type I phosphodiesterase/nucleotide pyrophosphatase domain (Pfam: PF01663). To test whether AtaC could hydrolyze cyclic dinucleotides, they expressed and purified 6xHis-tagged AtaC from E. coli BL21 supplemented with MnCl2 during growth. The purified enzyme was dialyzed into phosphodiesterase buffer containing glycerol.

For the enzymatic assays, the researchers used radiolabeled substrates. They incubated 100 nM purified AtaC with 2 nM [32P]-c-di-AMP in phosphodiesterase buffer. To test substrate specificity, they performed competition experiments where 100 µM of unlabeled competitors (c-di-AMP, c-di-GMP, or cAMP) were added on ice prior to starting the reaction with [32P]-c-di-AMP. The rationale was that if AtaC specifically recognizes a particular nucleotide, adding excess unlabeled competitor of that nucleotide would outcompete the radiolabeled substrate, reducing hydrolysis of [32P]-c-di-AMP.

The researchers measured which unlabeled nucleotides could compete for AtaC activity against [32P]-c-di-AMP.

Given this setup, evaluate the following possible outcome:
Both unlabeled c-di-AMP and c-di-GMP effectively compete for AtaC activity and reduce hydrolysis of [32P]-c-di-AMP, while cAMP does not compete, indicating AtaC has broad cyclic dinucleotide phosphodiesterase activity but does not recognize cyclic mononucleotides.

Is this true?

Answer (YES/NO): NO